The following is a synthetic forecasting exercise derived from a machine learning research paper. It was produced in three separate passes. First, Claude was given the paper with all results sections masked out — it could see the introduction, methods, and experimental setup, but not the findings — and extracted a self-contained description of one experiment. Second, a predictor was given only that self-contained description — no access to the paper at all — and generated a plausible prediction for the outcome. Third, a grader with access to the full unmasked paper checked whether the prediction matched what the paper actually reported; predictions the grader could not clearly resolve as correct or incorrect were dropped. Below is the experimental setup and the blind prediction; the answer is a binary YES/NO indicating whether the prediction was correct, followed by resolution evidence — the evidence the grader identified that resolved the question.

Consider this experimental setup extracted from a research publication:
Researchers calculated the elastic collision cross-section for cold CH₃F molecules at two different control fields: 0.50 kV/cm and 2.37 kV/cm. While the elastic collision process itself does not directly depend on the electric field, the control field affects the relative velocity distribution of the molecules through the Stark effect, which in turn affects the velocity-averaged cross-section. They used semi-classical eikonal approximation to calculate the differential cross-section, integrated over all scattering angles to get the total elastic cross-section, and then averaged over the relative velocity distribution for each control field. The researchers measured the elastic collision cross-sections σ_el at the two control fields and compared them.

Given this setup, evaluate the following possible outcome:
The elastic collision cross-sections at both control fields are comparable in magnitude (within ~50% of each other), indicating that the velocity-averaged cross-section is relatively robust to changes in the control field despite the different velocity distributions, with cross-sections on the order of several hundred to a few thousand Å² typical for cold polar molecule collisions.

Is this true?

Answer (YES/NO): NO